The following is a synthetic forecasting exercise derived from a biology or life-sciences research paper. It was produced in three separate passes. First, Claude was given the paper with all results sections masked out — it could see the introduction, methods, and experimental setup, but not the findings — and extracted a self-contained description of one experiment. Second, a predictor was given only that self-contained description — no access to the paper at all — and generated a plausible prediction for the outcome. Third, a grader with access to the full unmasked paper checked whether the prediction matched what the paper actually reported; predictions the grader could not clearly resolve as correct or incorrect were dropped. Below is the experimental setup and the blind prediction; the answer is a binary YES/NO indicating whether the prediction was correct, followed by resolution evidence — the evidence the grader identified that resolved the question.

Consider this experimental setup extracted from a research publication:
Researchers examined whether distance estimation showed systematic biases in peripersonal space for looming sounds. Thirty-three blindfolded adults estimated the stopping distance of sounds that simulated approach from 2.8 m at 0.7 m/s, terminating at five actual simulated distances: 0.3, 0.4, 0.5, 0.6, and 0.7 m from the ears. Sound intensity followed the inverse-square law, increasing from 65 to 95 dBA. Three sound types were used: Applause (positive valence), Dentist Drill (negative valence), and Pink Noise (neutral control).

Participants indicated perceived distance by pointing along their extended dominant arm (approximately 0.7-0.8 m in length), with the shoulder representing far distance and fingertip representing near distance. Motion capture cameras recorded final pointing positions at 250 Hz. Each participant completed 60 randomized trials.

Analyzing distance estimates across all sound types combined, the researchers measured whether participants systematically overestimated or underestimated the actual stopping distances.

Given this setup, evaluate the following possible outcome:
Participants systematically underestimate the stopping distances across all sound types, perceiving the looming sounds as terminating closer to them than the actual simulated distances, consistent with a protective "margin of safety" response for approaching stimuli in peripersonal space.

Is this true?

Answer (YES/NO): YES